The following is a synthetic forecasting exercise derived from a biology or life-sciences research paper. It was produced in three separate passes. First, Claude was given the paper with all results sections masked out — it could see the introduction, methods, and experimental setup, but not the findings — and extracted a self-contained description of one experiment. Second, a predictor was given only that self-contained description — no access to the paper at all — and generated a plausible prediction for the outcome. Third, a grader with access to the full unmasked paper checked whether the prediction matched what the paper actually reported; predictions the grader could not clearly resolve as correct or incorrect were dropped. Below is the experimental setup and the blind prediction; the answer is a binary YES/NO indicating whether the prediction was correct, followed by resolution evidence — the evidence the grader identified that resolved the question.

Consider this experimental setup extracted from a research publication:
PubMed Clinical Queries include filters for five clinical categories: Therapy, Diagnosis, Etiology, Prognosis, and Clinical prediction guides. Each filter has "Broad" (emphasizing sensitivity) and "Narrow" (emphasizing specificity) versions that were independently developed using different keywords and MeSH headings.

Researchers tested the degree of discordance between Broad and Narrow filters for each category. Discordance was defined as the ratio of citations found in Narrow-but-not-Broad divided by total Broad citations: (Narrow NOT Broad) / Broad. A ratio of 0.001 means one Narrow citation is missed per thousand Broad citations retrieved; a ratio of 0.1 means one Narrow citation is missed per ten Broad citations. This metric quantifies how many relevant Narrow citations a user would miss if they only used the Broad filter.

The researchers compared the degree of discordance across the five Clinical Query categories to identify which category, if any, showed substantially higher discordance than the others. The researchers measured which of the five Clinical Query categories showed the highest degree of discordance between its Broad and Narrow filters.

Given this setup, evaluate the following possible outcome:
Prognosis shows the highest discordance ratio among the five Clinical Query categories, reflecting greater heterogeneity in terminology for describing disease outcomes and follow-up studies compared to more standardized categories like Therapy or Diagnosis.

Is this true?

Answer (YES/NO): YES